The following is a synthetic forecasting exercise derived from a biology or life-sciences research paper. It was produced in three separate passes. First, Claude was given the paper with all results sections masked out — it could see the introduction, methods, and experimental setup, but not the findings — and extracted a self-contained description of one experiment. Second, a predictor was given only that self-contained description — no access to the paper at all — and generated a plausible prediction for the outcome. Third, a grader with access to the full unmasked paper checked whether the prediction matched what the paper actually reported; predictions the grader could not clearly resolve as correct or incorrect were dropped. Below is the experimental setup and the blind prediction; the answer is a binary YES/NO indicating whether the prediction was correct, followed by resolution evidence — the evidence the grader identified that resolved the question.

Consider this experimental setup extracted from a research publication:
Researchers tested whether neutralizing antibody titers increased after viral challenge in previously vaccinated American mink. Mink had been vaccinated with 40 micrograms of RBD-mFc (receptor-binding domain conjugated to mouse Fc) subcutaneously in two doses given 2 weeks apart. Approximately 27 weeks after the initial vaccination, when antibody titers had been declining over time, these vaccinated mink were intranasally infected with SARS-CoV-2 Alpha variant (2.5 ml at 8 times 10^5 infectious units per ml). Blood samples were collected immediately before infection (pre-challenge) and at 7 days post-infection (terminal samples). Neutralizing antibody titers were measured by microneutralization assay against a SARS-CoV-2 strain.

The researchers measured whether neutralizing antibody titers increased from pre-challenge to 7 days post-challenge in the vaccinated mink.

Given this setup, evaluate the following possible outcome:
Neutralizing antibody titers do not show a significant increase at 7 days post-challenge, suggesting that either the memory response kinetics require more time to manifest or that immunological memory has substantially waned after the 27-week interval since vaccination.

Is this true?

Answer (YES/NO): NO